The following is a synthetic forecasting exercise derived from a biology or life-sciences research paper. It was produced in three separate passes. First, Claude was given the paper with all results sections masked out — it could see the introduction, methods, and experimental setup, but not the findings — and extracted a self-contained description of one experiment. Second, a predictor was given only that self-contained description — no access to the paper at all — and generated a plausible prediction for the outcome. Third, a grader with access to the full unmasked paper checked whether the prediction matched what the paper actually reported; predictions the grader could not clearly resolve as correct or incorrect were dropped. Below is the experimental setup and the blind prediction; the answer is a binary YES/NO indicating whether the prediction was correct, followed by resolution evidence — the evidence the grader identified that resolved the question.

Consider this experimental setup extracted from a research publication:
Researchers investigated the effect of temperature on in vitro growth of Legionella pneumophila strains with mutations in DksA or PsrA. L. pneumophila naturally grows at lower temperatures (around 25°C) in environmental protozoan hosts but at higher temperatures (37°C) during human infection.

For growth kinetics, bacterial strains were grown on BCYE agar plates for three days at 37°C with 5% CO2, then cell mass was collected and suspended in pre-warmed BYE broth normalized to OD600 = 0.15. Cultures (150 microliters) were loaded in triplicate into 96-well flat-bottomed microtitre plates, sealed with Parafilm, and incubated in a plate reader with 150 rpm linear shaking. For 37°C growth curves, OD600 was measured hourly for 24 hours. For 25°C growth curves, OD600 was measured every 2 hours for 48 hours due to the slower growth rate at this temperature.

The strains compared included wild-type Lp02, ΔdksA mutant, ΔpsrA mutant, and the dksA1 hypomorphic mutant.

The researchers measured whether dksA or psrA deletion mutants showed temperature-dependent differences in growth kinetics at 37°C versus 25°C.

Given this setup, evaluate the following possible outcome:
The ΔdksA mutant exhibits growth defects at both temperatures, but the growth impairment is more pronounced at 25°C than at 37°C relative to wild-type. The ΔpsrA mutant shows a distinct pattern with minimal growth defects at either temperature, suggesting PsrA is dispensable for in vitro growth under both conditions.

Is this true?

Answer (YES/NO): NO